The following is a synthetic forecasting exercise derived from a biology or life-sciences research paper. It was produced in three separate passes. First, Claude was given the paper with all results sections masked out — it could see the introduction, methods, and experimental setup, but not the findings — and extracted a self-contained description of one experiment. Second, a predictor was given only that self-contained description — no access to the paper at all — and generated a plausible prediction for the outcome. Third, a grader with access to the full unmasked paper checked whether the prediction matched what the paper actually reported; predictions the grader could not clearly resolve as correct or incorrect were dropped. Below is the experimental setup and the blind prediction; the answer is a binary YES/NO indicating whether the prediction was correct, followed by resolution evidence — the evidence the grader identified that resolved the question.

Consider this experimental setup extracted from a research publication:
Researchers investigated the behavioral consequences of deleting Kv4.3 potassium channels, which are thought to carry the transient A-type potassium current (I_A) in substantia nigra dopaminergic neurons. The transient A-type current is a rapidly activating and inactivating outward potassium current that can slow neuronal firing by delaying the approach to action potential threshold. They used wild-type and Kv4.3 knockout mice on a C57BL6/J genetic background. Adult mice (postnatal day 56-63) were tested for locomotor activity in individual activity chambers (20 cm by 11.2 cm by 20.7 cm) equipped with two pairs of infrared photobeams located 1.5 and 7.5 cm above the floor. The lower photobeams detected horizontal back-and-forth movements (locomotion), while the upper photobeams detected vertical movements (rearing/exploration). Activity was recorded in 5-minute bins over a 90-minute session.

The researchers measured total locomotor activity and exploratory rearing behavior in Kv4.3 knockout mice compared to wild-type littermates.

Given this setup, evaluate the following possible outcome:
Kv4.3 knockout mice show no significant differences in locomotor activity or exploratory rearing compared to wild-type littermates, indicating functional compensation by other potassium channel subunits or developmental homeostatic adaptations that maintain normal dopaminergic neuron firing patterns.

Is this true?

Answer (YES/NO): NO